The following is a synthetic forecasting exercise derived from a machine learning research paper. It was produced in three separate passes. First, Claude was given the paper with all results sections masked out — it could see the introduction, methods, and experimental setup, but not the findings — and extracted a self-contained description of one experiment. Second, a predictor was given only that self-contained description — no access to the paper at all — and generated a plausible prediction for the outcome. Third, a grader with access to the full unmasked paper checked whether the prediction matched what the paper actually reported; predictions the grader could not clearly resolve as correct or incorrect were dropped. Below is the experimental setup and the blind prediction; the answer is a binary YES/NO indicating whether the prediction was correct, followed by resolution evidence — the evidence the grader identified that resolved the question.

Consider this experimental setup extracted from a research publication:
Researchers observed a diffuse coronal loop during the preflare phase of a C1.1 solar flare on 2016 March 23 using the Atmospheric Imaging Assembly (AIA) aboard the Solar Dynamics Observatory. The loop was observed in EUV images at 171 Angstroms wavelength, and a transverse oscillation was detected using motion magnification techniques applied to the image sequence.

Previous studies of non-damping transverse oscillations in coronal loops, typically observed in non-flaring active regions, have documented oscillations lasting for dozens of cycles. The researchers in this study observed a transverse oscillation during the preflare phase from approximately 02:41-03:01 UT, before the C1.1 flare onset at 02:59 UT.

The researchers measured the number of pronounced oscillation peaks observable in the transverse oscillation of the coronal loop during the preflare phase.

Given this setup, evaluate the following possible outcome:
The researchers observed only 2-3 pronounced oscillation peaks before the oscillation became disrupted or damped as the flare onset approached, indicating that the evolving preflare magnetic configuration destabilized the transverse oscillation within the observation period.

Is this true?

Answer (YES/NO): YES